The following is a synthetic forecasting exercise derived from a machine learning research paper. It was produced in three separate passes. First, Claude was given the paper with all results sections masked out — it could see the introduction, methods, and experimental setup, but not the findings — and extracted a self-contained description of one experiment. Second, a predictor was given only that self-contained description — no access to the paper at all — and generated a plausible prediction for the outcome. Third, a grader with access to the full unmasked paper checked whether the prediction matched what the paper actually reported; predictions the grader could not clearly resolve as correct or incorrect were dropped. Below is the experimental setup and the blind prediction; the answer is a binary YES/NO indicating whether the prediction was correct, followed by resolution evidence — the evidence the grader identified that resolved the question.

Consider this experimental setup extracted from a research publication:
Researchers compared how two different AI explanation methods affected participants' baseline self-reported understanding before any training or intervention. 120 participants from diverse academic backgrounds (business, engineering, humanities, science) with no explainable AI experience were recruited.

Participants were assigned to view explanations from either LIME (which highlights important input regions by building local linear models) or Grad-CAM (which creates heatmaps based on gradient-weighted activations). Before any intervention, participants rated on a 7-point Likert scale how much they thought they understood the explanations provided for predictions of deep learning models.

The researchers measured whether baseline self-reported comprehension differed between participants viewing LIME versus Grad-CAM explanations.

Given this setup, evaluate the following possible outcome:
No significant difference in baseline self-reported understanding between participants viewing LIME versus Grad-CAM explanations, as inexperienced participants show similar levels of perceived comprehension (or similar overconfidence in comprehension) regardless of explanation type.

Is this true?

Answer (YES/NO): YES